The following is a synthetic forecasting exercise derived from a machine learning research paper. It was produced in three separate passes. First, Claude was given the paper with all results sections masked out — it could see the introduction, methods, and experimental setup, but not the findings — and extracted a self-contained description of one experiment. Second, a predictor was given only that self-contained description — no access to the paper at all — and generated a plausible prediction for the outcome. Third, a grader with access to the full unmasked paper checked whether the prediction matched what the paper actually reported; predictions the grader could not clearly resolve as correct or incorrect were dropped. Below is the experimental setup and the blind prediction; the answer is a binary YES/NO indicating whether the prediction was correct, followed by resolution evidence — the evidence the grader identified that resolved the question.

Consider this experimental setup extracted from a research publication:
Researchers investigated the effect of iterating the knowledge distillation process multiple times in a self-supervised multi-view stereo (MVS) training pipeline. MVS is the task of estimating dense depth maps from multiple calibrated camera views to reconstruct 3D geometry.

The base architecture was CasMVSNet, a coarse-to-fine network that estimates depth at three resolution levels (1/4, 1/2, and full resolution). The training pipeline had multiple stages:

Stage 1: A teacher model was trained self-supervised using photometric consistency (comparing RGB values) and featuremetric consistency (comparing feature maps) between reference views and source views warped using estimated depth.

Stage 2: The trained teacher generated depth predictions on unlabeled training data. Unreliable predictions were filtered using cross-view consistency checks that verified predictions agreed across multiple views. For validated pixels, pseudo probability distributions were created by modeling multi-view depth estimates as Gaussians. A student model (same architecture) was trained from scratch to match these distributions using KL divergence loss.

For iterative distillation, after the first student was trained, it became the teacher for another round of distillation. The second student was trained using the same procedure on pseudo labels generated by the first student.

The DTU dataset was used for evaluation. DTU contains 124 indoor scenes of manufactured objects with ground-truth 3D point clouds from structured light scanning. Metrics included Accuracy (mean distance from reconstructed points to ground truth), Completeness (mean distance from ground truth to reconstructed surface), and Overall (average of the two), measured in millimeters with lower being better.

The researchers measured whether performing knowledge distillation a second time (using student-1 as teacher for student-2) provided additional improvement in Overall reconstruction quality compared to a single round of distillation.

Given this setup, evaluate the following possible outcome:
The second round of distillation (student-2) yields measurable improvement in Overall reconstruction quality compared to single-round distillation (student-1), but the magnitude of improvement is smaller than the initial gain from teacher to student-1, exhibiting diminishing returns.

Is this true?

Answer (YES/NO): YES